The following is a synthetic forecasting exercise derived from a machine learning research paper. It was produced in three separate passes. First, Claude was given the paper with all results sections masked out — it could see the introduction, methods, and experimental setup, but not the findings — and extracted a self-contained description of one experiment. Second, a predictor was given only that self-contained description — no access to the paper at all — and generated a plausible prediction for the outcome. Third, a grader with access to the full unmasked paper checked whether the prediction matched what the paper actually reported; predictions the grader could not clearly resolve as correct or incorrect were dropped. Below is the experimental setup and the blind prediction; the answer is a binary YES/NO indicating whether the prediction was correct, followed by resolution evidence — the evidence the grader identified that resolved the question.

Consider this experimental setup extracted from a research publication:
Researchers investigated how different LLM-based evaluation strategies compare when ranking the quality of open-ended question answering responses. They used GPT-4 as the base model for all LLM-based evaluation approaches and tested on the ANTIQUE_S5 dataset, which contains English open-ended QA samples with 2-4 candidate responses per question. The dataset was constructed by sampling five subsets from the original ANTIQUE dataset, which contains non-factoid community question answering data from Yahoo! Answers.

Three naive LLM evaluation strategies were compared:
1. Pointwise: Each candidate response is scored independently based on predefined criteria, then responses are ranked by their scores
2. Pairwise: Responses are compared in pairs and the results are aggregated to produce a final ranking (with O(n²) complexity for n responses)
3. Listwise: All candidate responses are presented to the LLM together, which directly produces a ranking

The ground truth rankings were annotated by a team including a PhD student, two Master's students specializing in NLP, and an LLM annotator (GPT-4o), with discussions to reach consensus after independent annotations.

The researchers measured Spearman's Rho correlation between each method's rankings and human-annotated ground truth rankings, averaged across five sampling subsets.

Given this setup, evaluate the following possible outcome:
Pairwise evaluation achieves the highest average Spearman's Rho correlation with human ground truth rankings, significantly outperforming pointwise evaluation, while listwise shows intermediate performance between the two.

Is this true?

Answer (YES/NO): NO